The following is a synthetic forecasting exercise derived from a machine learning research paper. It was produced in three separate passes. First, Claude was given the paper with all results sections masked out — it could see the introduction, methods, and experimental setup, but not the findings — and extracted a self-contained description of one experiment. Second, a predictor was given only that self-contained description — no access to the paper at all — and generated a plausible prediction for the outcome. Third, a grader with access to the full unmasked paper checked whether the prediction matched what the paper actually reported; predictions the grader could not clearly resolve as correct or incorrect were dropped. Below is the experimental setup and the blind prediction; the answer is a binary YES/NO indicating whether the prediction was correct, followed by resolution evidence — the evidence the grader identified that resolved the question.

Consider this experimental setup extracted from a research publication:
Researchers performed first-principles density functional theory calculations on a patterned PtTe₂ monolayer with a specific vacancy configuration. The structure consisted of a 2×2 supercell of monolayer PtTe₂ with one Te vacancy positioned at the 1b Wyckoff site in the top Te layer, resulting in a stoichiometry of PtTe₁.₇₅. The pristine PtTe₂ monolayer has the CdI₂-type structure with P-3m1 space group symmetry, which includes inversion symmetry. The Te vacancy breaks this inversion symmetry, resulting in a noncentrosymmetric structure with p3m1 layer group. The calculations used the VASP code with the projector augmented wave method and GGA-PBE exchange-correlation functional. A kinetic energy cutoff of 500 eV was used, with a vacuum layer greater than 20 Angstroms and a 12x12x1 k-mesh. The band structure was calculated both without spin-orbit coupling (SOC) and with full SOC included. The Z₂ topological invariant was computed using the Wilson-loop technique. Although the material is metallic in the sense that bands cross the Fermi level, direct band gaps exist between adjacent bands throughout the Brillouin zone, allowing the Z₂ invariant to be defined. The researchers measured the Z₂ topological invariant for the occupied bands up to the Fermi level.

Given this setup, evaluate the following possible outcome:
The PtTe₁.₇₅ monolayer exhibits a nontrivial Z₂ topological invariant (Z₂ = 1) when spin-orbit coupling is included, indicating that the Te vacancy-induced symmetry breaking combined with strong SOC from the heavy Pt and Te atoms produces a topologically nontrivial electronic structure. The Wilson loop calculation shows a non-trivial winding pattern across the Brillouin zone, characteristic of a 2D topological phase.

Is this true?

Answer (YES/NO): YES